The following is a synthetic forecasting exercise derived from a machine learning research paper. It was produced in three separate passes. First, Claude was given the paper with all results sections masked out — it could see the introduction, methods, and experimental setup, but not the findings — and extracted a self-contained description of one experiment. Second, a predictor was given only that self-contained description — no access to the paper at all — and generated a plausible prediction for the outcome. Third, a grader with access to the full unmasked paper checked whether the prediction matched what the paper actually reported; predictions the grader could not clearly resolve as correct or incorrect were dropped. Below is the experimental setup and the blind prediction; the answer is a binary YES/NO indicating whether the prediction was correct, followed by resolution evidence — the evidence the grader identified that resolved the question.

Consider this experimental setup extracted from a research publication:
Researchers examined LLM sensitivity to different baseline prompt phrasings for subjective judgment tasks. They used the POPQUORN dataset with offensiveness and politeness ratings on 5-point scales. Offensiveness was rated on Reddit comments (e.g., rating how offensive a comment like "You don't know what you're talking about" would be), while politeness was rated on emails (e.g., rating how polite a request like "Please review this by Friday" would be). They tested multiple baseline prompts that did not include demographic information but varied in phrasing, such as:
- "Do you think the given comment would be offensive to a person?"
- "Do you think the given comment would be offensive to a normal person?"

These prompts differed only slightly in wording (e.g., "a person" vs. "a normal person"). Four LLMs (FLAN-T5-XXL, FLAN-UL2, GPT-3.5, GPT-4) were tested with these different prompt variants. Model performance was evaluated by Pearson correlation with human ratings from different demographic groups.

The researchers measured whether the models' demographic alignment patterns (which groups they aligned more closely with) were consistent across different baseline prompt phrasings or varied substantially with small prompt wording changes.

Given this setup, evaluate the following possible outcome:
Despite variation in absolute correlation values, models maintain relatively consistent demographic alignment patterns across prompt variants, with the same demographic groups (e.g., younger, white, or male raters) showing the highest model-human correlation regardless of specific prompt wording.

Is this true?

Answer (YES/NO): NO